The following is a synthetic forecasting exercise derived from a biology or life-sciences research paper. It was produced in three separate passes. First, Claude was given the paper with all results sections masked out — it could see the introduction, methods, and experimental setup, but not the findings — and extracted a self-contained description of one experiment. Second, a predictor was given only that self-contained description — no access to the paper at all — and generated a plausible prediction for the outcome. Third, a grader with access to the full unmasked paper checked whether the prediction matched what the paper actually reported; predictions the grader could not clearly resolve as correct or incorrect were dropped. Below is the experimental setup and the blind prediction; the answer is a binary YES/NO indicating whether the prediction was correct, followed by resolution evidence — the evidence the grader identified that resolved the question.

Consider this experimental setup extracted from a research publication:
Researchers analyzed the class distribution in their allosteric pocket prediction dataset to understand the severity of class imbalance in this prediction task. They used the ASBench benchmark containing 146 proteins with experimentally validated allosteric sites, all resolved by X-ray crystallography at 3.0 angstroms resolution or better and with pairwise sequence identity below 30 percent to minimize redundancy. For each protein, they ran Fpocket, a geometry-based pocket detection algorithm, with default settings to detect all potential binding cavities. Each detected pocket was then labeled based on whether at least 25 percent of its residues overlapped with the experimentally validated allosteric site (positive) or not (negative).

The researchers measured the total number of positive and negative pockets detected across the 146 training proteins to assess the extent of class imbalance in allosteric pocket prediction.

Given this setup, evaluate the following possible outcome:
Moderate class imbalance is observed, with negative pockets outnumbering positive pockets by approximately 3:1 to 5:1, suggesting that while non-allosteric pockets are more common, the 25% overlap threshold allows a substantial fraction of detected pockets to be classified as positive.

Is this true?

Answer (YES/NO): NO